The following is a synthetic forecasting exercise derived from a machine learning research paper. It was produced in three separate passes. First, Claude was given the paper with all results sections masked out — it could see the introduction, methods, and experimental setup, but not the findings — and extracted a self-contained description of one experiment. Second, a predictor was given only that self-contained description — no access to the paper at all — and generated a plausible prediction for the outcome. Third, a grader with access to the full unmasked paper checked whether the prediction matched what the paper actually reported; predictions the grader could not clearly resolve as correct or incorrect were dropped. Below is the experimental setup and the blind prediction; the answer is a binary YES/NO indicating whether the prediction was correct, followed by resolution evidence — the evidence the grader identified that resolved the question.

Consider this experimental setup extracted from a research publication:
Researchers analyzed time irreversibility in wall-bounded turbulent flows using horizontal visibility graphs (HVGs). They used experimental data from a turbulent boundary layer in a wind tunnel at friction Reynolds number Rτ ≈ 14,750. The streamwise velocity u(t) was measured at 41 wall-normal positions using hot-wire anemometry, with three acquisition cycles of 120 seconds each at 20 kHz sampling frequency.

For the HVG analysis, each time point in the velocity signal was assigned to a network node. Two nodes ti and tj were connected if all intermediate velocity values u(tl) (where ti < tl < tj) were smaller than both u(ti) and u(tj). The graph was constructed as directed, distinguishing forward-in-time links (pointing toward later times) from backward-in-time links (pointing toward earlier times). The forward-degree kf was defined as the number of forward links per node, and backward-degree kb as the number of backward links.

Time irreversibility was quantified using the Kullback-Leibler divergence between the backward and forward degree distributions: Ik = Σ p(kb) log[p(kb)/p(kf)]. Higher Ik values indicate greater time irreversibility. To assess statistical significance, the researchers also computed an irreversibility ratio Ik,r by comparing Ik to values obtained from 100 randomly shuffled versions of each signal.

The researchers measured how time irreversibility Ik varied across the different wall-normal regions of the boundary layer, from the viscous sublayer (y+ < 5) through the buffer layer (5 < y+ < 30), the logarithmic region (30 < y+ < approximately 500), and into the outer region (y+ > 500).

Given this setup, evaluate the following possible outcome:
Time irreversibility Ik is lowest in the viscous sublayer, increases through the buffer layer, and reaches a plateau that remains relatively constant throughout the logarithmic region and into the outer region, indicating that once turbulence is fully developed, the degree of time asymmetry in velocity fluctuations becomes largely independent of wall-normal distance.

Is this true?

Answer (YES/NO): NO